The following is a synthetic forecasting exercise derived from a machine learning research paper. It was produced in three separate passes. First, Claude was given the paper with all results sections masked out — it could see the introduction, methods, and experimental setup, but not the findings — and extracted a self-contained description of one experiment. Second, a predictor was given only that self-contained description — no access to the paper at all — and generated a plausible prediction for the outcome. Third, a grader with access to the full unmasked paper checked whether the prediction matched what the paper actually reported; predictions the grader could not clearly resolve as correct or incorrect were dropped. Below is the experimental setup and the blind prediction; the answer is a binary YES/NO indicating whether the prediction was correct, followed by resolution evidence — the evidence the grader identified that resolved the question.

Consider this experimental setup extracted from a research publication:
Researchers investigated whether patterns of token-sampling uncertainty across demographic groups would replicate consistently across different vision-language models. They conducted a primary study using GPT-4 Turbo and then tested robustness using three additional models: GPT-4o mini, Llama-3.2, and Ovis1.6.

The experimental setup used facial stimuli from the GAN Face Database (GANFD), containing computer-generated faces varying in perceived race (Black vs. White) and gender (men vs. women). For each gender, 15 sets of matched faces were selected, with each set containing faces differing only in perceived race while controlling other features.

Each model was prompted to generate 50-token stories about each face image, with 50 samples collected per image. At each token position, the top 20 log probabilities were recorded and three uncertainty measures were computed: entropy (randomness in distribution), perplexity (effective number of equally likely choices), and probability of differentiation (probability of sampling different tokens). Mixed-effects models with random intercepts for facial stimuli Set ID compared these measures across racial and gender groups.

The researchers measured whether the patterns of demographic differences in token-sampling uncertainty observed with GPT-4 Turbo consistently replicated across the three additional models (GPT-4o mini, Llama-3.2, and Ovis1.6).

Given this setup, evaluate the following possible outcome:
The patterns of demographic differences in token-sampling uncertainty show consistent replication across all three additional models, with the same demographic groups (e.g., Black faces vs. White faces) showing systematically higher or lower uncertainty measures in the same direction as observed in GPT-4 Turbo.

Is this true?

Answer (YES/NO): NO